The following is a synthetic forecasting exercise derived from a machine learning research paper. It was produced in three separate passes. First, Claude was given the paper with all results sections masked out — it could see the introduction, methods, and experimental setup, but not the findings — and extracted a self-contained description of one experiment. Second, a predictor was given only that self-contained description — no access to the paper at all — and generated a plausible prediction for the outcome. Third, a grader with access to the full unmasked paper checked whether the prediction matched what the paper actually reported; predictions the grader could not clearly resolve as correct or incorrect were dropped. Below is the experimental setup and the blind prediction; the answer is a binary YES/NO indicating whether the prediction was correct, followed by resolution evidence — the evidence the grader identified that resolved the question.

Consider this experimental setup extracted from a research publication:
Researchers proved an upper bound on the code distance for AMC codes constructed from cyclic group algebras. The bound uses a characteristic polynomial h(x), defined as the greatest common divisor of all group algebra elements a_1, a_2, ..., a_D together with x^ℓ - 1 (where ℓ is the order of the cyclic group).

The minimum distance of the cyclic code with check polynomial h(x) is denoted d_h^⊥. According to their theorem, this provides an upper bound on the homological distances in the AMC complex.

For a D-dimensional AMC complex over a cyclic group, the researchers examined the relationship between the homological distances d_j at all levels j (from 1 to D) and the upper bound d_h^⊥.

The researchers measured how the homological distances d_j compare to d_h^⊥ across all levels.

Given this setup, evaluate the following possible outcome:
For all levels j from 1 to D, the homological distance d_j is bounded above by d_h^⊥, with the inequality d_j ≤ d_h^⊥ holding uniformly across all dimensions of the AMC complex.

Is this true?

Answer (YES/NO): YES